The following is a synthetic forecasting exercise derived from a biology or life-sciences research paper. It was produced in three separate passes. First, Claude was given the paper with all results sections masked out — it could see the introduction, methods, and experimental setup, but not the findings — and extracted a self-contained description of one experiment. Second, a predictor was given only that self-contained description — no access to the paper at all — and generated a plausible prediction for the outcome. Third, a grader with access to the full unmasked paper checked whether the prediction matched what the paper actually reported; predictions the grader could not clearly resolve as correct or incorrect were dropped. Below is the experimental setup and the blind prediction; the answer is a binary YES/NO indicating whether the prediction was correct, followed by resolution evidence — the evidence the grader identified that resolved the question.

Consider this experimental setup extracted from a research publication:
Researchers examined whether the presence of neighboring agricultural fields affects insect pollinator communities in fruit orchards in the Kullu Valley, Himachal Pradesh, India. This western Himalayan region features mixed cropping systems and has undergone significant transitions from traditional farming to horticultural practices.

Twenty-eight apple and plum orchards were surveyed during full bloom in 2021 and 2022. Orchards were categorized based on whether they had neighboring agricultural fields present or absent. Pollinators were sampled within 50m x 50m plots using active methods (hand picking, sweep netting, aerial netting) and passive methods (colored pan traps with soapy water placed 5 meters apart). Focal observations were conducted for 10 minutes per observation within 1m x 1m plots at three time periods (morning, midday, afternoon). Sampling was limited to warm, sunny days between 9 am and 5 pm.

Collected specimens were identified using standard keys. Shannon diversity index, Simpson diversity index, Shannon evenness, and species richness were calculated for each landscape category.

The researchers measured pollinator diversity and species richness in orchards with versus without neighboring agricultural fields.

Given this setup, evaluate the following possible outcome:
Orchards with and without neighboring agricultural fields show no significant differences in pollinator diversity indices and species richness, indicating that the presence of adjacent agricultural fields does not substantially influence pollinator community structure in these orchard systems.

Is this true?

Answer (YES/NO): NO